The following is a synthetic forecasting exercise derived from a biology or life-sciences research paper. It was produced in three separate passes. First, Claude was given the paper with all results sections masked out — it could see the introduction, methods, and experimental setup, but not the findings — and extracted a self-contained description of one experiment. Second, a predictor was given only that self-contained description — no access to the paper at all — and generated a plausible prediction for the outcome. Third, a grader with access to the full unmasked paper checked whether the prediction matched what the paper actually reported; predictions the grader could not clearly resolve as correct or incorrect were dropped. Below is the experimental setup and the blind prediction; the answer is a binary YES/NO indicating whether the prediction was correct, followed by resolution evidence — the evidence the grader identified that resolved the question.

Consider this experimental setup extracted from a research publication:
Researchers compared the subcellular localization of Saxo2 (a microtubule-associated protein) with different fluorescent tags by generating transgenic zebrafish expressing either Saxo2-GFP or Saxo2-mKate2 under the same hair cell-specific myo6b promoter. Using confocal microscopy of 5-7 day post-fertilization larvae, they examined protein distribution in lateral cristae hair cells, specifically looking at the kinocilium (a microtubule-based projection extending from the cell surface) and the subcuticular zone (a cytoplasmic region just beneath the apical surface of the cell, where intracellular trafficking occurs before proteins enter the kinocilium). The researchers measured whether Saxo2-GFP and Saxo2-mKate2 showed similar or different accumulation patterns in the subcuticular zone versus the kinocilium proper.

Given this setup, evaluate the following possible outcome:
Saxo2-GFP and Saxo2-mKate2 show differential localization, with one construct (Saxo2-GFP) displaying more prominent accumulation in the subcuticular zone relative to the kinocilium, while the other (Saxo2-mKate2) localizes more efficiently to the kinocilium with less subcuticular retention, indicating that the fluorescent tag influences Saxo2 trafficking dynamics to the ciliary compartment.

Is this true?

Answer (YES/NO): YES